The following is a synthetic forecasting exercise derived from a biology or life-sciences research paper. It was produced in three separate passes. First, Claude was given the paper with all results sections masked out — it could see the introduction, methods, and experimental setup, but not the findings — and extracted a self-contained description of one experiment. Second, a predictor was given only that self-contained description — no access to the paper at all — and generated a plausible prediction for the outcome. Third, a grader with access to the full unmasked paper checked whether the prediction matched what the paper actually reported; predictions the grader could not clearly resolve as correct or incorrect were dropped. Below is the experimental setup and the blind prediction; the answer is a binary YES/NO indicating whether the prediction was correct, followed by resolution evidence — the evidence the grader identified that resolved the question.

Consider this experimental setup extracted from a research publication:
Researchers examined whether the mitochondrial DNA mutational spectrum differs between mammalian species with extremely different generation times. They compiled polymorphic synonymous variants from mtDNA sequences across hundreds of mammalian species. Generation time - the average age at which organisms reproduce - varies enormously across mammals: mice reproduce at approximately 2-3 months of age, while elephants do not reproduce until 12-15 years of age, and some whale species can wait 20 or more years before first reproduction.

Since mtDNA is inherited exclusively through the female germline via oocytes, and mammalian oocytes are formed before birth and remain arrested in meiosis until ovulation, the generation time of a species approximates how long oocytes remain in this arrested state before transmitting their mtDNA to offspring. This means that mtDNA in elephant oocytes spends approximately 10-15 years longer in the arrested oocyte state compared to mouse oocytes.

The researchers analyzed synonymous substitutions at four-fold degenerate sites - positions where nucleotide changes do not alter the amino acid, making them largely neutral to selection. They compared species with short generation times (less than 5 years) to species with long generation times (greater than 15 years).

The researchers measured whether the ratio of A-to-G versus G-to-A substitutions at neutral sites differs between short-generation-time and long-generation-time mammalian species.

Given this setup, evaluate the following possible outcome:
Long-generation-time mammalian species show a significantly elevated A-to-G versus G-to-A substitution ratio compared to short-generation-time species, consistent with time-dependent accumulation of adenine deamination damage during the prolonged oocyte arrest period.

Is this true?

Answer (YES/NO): YES